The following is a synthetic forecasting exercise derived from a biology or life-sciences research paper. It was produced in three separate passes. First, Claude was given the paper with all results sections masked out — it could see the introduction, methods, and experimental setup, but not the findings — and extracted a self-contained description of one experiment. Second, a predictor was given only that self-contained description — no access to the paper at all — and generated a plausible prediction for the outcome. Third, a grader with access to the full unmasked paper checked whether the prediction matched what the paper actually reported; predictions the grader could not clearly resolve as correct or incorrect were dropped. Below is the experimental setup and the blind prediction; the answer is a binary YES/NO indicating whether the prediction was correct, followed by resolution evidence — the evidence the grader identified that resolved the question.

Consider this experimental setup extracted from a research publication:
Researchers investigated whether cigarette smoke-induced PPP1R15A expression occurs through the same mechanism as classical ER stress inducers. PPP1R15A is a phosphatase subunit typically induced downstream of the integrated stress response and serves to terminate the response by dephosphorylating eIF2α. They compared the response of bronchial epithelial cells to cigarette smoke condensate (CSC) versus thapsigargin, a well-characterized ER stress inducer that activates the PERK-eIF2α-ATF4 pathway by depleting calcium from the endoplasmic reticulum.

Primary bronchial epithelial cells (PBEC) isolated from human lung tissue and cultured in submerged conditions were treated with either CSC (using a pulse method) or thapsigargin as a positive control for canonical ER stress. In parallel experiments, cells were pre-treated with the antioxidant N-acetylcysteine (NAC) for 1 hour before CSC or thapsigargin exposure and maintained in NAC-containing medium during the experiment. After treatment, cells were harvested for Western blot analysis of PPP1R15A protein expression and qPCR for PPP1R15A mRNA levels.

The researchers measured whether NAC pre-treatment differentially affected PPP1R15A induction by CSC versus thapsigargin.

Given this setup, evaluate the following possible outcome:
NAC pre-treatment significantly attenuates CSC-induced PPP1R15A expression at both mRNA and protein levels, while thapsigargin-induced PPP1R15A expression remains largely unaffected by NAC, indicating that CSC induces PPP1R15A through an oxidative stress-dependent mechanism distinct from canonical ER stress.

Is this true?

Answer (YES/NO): NO